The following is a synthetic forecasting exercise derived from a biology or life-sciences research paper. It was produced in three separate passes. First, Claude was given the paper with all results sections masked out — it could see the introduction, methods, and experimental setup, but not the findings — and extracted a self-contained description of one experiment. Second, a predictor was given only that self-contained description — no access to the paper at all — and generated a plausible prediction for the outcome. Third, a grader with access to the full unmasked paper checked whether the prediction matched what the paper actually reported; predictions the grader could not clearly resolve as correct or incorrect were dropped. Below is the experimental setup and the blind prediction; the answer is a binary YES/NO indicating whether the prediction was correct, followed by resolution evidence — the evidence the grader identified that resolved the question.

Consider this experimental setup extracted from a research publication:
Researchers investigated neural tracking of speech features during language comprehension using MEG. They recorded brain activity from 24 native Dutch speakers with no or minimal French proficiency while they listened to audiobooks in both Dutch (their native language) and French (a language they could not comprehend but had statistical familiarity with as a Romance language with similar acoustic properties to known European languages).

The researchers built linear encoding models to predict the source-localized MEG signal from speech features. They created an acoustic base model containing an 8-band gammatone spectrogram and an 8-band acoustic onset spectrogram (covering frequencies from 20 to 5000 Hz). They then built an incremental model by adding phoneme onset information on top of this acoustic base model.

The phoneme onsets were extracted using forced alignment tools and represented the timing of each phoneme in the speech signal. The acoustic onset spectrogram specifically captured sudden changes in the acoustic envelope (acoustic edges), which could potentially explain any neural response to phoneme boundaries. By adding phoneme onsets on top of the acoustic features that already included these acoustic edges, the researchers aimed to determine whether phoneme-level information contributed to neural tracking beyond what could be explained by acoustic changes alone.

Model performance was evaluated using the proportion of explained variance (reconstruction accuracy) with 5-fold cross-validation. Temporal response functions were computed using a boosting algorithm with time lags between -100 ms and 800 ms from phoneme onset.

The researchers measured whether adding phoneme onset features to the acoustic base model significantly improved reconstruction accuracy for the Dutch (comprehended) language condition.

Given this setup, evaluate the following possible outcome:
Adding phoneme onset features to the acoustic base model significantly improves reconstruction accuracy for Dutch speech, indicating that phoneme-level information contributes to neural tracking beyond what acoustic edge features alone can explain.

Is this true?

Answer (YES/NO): YES